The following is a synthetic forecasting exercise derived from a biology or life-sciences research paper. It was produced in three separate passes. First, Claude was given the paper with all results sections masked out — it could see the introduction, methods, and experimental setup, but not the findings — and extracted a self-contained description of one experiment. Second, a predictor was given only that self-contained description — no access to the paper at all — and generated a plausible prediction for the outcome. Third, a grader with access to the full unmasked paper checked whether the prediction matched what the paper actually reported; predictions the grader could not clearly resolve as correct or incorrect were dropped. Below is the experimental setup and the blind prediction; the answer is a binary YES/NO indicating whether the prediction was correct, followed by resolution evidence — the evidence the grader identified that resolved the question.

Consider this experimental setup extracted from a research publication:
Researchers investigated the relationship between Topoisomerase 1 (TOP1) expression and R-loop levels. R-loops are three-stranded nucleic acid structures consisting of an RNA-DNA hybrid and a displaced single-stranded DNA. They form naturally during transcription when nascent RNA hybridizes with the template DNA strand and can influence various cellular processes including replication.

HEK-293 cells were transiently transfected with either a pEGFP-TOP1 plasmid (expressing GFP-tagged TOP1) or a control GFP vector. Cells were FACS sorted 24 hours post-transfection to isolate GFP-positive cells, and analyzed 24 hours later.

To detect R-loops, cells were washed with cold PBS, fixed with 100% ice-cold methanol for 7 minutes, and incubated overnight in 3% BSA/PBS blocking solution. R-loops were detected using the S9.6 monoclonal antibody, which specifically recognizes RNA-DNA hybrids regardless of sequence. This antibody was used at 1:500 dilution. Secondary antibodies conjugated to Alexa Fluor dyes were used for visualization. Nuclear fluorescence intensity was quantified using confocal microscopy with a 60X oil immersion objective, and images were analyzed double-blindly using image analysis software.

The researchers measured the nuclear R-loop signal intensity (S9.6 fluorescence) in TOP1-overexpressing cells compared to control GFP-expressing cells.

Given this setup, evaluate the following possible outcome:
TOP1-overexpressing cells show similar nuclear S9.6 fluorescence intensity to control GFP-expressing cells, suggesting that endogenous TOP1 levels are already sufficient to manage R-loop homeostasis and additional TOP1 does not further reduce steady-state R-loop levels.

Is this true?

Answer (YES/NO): NO